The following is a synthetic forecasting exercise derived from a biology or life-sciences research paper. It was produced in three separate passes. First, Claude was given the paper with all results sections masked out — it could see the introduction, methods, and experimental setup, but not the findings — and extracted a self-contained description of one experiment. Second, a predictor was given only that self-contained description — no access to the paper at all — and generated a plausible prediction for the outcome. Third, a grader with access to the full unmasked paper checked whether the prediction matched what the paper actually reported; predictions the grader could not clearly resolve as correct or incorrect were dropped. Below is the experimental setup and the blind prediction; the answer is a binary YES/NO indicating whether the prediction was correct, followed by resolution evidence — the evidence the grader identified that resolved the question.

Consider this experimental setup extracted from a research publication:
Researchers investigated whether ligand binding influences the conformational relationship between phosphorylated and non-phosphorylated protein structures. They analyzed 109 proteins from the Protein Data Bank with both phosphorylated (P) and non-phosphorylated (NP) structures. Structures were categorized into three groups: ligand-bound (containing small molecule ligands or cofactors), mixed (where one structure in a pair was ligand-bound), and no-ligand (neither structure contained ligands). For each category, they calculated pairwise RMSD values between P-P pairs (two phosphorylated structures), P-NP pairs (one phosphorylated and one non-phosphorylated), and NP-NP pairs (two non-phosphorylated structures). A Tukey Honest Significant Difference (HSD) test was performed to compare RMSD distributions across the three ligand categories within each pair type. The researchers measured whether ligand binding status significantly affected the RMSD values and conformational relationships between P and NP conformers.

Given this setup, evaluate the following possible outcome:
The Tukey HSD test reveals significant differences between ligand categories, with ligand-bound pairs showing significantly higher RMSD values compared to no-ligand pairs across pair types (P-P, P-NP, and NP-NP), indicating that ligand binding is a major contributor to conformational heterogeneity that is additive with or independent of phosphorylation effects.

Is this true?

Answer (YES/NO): NO